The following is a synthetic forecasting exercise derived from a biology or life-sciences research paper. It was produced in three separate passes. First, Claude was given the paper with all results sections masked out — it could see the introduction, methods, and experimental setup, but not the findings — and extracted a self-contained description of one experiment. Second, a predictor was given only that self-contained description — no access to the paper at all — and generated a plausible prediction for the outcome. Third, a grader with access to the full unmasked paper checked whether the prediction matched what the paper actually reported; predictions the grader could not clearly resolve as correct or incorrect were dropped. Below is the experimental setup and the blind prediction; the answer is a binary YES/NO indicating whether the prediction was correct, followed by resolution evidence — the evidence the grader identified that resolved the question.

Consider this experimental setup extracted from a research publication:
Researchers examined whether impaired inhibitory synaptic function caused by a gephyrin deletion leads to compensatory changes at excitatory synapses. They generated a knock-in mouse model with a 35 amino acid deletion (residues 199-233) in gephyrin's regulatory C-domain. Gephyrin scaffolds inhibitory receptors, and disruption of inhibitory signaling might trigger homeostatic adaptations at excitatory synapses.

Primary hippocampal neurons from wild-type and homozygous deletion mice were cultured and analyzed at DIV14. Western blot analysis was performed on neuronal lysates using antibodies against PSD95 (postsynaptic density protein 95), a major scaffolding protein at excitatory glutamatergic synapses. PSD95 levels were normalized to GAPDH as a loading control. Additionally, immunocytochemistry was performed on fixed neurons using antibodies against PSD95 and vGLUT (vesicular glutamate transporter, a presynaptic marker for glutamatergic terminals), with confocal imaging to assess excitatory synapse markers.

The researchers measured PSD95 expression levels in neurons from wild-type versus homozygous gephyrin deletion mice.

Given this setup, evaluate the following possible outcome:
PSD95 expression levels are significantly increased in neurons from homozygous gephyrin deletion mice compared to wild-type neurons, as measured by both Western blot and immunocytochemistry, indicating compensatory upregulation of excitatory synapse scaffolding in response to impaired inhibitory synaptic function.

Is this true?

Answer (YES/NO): NO